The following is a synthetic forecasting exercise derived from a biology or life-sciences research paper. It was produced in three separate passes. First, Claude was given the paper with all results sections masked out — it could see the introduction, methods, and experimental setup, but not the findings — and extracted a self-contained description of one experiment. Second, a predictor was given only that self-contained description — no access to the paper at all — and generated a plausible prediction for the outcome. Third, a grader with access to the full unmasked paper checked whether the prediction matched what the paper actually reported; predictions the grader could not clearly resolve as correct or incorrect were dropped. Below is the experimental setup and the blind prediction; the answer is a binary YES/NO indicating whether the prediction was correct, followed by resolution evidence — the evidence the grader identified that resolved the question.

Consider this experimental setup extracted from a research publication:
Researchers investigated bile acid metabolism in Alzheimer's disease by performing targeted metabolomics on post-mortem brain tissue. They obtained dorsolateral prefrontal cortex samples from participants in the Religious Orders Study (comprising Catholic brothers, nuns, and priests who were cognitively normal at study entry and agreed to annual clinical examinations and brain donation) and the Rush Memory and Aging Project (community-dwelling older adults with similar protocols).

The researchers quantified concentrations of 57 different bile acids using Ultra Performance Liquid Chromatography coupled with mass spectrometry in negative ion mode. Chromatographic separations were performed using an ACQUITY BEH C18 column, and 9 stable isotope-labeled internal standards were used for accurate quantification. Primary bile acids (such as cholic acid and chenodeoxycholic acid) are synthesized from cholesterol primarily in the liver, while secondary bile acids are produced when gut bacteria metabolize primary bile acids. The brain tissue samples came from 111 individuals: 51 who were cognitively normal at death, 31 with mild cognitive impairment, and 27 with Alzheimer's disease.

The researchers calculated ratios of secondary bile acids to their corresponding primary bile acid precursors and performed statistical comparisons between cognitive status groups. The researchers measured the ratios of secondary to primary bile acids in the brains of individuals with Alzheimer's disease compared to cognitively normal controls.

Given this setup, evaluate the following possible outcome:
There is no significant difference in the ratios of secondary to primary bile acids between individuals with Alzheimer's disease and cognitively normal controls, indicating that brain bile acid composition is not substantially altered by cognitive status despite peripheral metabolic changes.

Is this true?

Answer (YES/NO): NO